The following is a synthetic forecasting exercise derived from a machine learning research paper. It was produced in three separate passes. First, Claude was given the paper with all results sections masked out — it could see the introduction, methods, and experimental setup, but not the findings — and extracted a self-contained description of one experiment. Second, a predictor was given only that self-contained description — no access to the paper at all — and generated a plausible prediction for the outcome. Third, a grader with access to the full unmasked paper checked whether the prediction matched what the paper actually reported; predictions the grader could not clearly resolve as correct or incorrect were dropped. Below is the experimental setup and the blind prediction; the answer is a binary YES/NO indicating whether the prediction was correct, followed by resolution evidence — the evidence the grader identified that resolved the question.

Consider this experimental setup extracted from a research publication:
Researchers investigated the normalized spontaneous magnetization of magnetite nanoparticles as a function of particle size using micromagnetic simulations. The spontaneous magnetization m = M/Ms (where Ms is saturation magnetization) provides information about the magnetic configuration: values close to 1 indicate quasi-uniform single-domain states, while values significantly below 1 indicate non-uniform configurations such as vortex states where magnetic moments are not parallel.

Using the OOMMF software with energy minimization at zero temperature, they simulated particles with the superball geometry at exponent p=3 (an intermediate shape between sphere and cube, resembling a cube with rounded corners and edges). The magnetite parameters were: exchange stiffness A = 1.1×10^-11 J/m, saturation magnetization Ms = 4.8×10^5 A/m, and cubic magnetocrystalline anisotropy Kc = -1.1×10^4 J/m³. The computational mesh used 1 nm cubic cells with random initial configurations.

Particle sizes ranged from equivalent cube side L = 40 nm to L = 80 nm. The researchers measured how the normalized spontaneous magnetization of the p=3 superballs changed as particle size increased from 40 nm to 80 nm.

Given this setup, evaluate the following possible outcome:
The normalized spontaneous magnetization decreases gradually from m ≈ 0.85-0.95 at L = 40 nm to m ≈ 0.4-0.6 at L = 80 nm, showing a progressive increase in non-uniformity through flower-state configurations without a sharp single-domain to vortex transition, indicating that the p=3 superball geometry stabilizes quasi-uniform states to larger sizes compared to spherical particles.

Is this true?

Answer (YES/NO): NO